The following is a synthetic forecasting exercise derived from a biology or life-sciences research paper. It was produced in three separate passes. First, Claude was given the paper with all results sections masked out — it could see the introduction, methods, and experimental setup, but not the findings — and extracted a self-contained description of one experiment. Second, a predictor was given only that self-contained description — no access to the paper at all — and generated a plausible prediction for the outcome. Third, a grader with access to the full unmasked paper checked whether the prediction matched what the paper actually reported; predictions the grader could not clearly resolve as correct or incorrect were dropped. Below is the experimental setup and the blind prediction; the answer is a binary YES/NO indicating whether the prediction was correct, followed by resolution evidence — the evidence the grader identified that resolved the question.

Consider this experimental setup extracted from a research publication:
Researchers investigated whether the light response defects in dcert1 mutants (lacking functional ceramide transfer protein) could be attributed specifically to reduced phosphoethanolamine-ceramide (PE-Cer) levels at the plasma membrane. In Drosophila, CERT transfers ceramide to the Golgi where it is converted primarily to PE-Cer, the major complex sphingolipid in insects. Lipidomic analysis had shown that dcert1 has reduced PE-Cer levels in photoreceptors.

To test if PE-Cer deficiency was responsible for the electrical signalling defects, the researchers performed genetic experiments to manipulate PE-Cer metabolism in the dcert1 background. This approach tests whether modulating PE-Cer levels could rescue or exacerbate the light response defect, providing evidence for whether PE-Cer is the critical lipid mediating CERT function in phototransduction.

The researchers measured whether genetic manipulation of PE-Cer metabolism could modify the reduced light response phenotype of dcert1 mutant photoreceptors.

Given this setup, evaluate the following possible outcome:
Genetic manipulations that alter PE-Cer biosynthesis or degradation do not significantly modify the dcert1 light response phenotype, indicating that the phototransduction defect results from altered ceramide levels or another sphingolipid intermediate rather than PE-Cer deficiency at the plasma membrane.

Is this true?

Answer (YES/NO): NO